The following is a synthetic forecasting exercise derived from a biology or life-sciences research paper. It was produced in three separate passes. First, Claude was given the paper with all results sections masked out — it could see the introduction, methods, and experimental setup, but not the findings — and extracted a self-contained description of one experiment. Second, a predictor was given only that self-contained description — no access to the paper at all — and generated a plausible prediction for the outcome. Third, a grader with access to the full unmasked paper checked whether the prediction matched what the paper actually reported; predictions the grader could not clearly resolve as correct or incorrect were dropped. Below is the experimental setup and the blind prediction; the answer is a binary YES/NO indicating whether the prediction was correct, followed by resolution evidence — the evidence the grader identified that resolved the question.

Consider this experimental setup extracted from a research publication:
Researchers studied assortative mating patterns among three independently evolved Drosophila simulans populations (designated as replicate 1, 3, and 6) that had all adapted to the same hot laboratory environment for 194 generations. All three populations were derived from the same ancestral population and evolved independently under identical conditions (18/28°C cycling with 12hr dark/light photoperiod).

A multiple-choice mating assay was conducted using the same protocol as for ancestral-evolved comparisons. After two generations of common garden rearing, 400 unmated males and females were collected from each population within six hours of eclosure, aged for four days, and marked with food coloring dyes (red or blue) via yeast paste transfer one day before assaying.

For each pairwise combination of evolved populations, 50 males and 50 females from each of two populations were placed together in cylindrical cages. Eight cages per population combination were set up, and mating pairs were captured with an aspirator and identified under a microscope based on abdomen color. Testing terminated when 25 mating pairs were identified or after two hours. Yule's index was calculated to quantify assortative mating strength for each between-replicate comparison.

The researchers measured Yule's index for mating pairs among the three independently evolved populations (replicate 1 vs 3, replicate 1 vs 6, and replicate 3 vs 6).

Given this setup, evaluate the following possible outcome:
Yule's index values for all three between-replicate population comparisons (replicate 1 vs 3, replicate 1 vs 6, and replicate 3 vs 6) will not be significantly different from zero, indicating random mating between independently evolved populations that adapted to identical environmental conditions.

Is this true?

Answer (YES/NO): YES